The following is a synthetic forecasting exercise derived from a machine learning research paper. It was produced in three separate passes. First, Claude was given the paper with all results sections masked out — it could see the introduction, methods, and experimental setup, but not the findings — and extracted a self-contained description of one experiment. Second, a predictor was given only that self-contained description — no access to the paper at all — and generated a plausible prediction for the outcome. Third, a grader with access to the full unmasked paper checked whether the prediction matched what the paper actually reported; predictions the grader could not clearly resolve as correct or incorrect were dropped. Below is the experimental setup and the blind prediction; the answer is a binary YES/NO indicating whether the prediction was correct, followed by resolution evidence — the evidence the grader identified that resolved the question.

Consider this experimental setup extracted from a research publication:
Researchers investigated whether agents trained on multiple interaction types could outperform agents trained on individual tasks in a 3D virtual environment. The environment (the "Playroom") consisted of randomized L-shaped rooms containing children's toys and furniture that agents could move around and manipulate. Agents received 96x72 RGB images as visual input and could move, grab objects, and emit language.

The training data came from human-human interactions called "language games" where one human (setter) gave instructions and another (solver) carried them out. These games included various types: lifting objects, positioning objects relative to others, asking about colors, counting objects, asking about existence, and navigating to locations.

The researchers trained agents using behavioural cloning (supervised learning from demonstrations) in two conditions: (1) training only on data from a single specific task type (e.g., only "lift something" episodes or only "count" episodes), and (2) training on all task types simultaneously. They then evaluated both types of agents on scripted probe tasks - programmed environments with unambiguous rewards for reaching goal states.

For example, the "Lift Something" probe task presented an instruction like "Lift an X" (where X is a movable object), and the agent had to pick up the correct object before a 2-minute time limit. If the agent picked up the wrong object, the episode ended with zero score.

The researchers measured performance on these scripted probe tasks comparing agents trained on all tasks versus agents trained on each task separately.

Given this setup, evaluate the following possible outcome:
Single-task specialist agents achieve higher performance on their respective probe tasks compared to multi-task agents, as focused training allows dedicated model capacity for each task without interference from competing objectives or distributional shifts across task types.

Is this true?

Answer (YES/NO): NO